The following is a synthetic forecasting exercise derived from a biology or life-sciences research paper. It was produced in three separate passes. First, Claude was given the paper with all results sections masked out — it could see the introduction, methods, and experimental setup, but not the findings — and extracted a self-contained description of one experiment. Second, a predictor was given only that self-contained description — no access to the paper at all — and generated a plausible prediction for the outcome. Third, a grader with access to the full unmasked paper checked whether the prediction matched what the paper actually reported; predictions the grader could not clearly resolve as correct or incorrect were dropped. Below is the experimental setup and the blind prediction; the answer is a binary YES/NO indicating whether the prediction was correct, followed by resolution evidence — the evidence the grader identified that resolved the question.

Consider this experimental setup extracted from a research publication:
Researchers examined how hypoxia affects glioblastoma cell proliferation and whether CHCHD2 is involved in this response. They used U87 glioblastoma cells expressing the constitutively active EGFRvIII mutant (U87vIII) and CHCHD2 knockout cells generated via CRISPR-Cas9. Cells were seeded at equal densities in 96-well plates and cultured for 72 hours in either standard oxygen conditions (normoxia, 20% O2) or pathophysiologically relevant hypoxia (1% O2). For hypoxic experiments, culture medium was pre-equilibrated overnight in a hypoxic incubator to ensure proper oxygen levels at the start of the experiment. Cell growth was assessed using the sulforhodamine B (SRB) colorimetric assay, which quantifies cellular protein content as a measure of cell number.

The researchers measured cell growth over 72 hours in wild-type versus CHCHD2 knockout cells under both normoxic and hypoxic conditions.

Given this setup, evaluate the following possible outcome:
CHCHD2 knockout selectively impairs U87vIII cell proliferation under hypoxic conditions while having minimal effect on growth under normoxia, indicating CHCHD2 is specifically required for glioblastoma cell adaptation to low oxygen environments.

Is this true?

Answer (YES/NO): NO